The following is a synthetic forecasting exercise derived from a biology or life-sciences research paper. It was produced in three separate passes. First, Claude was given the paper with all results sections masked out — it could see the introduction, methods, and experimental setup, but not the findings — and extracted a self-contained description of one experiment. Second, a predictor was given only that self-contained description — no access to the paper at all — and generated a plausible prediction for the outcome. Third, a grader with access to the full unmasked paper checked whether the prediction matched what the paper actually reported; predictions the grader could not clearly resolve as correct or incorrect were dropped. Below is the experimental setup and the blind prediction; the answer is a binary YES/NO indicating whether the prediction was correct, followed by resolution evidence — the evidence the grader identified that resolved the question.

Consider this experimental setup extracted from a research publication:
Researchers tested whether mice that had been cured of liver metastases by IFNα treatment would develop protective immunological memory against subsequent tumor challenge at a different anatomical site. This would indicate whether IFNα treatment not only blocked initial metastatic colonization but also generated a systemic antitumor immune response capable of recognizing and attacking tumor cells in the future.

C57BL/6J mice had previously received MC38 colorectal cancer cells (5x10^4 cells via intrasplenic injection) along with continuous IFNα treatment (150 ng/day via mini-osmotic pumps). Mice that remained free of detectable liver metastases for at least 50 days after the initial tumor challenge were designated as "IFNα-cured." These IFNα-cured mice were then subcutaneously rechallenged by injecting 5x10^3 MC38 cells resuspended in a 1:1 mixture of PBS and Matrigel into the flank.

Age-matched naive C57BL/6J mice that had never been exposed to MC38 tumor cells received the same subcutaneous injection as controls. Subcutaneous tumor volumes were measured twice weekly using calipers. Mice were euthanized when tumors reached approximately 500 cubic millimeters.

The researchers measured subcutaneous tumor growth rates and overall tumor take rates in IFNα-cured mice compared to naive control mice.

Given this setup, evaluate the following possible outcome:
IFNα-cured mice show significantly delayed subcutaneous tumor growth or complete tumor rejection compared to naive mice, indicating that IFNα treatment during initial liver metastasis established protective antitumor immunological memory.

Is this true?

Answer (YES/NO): YES